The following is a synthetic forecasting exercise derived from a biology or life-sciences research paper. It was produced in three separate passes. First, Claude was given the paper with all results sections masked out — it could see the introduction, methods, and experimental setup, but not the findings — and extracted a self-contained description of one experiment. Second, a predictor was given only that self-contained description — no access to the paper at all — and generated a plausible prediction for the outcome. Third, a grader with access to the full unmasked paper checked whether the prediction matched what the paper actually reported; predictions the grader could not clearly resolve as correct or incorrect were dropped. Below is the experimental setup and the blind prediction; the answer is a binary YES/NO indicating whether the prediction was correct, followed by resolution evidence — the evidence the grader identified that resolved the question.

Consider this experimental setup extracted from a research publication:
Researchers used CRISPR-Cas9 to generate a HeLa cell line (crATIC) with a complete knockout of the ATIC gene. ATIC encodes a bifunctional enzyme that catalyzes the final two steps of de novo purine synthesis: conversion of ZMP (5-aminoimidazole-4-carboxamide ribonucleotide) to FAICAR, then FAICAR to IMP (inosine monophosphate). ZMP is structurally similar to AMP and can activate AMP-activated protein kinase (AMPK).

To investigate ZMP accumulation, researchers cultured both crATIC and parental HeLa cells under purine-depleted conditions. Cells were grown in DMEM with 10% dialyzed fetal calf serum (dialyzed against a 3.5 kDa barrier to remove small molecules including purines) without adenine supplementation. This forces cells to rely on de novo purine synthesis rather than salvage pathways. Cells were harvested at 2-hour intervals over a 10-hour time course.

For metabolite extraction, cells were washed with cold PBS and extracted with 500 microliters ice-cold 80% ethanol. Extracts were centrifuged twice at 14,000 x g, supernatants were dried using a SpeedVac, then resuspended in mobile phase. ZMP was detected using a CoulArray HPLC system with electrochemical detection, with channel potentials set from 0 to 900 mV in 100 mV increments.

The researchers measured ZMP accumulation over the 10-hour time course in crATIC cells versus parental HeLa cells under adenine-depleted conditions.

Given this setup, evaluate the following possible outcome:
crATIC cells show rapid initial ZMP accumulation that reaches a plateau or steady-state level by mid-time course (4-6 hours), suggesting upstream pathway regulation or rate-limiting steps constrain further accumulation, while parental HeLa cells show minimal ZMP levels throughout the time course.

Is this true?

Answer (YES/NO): NO